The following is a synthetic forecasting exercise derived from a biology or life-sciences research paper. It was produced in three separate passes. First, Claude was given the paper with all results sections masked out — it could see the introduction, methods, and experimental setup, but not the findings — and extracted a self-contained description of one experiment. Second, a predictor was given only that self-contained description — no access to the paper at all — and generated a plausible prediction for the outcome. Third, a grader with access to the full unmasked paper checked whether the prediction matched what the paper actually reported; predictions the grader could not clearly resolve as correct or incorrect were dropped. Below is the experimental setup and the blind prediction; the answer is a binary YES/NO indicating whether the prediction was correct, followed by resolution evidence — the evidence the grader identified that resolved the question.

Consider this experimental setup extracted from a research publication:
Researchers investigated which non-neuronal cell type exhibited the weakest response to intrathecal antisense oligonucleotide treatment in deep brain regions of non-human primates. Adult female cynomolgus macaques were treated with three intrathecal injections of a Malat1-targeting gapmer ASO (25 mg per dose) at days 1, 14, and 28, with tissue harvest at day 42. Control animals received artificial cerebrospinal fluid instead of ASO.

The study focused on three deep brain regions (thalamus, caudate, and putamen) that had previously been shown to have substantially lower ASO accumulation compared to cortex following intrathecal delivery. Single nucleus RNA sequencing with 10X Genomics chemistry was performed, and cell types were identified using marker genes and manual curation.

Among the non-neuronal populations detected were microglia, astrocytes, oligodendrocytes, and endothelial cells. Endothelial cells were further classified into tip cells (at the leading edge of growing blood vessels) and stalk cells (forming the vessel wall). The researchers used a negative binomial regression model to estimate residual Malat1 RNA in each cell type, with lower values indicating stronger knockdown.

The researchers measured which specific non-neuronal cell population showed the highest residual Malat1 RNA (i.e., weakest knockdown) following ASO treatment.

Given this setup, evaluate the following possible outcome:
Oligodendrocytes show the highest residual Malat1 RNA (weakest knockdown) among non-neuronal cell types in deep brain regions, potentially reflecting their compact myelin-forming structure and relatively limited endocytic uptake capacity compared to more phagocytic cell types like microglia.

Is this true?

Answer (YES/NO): NO